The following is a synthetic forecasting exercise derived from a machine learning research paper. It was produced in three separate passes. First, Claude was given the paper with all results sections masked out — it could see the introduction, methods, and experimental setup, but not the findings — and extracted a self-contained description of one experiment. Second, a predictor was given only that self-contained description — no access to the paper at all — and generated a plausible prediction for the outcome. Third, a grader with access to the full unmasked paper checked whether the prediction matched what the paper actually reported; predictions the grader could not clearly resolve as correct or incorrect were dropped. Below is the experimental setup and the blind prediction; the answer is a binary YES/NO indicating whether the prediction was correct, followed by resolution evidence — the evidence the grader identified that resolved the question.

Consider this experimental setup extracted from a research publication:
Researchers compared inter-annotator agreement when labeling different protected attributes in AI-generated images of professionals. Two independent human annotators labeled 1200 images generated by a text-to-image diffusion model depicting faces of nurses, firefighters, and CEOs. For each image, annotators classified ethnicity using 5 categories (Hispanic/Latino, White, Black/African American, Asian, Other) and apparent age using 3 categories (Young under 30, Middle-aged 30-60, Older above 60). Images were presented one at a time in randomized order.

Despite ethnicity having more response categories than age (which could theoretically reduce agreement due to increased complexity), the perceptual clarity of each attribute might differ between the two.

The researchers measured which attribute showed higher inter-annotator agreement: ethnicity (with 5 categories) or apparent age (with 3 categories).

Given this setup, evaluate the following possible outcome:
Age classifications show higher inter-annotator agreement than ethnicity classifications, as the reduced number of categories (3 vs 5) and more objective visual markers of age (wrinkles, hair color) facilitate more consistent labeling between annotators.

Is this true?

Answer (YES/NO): NO